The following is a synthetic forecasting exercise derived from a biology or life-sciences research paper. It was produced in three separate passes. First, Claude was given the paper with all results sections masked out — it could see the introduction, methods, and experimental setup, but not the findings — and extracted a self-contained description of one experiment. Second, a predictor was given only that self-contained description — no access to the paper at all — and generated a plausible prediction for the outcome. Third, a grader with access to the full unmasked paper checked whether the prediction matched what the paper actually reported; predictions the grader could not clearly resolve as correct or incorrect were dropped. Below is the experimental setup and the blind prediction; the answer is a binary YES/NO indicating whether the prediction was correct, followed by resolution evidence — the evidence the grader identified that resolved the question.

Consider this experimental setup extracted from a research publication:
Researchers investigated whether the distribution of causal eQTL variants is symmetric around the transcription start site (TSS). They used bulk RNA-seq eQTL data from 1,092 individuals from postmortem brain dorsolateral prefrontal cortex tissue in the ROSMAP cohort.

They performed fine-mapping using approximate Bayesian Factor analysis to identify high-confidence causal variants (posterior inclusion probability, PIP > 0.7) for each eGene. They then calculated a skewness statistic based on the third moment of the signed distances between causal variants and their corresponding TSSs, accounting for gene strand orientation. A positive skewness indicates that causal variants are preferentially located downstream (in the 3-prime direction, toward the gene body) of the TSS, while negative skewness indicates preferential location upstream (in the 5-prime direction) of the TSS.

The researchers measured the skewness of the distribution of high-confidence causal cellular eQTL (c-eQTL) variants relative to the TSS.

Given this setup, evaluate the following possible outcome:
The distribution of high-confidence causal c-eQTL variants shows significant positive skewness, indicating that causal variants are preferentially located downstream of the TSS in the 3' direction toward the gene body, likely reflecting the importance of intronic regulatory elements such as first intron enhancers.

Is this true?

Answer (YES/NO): NO